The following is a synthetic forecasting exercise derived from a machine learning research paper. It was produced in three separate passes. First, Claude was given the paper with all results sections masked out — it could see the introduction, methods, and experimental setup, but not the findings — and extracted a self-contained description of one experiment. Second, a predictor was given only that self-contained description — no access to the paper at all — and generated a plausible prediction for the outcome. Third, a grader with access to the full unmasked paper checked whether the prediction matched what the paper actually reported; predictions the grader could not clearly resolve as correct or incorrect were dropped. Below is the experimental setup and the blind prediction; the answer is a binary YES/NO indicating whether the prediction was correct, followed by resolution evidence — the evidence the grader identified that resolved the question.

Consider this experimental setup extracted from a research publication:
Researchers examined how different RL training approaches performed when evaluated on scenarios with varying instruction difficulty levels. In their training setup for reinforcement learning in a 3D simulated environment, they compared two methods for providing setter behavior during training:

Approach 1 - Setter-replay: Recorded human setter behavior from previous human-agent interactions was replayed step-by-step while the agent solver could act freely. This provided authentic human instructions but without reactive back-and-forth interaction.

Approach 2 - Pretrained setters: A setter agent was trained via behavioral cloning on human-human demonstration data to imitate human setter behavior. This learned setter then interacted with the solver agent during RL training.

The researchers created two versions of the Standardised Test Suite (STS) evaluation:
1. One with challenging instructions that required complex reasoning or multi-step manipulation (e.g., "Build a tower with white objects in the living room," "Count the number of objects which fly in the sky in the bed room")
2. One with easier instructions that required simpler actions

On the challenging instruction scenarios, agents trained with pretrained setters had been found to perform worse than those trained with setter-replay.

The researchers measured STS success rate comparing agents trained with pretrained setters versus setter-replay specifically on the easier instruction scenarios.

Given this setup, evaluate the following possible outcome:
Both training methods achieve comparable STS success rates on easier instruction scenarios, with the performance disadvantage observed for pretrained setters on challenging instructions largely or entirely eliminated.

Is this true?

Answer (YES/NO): YES